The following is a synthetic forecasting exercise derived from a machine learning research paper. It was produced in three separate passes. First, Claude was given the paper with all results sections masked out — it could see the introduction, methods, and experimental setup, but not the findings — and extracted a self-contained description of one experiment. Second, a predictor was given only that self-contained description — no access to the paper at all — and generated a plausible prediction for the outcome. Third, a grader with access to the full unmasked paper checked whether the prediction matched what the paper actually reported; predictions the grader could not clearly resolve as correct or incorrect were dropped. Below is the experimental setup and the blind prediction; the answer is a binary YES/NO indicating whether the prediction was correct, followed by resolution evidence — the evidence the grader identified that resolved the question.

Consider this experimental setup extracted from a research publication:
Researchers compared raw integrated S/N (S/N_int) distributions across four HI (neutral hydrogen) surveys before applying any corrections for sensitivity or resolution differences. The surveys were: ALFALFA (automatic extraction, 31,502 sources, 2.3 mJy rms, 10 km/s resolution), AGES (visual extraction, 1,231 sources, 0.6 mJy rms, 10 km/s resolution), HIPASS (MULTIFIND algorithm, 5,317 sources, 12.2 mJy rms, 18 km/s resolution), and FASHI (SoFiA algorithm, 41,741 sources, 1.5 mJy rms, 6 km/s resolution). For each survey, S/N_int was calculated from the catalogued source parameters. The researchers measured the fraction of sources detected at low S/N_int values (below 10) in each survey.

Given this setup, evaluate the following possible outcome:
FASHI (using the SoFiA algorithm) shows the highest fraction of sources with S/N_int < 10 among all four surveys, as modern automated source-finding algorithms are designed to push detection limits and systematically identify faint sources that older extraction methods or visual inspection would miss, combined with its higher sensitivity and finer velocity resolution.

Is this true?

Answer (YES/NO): NO